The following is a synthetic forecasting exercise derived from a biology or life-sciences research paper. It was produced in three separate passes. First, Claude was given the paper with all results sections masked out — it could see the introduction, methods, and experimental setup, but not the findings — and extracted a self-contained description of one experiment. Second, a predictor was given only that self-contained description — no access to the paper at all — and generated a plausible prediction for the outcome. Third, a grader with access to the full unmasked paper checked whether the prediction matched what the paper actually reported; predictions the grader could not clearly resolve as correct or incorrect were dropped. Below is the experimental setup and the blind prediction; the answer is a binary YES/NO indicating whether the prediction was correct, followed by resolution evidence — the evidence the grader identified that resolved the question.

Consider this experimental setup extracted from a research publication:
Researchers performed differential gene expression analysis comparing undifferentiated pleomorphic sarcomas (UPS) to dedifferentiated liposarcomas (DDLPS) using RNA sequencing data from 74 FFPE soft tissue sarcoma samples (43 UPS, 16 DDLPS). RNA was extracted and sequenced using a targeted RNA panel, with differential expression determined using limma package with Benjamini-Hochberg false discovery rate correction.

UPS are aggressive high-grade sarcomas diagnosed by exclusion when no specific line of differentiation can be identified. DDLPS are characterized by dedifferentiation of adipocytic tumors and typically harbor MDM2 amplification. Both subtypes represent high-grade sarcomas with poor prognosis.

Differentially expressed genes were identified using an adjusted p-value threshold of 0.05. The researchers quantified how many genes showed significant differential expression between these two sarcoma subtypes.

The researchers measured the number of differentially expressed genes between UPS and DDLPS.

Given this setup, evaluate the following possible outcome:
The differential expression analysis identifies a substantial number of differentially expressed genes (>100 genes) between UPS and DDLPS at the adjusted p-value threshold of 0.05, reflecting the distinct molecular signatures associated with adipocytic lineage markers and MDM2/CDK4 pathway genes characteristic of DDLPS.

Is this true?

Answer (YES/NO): YES